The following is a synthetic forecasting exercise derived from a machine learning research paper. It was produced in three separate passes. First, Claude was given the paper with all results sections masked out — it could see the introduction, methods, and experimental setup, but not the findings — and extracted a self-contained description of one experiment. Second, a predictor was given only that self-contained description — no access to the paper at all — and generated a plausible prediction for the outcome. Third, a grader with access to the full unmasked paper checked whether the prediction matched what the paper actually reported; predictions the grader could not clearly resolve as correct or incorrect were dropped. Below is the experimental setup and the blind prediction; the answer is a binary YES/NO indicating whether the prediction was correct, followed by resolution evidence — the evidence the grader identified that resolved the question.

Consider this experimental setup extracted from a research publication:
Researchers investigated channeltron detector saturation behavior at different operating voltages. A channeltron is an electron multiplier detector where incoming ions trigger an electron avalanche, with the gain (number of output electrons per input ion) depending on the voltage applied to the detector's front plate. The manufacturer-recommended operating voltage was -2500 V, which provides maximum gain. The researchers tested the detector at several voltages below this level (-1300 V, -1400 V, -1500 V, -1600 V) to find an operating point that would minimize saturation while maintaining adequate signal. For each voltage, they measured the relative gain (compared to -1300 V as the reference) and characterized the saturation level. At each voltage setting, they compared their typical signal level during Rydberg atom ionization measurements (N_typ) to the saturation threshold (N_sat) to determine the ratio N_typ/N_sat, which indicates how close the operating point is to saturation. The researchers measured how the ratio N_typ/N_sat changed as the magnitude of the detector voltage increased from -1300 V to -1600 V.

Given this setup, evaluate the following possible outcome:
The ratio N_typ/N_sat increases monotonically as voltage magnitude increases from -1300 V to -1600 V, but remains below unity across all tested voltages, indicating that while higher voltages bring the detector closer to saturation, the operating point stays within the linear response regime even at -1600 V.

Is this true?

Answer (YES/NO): YES